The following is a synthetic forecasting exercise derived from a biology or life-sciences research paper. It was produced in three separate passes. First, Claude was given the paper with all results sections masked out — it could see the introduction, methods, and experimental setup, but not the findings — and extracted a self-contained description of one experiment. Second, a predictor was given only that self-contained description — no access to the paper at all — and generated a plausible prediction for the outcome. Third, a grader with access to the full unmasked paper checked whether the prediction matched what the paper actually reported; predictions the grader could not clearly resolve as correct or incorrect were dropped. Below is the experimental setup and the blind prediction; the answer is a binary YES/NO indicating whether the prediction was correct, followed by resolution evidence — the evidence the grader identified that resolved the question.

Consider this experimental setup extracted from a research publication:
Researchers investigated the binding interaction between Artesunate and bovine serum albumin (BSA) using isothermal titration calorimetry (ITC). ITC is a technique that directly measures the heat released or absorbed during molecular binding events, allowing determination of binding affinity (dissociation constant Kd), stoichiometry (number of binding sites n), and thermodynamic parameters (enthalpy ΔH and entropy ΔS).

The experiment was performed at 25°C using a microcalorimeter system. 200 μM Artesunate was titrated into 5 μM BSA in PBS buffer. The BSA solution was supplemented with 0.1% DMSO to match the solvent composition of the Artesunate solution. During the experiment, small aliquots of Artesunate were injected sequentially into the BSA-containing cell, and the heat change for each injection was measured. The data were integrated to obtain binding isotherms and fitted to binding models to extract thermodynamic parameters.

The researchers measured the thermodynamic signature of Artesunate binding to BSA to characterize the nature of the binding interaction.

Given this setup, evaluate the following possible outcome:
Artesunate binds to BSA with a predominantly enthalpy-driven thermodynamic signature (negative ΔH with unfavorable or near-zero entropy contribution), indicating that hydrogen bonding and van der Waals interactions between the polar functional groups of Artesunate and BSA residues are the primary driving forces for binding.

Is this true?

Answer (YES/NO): NO